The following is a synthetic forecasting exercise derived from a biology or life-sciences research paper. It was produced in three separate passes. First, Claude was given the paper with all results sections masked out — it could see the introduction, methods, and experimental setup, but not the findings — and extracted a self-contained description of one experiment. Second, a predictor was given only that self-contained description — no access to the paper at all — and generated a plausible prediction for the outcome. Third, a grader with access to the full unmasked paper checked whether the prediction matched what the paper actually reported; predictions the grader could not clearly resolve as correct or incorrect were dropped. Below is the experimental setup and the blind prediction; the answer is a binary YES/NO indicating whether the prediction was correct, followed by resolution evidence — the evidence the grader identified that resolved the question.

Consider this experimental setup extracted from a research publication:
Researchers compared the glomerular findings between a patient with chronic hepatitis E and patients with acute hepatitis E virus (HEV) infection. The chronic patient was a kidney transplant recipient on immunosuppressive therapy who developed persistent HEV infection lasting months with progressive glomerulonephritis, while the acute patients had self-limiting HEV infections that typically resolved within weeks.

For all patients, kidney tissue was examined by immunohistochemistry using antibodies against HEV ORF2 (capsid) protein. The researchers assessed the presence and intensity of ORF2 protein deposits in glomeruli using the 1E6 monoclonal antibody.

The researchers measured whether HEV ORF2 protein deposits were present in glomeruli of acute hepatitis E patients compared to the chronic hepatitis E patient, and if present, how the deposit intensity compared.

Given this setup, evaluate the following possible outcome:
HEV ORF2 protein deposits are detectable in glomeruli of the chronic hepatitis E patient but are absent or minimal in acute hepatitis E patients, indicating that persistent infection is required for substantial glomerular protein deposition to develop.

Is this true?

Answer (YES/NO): NO